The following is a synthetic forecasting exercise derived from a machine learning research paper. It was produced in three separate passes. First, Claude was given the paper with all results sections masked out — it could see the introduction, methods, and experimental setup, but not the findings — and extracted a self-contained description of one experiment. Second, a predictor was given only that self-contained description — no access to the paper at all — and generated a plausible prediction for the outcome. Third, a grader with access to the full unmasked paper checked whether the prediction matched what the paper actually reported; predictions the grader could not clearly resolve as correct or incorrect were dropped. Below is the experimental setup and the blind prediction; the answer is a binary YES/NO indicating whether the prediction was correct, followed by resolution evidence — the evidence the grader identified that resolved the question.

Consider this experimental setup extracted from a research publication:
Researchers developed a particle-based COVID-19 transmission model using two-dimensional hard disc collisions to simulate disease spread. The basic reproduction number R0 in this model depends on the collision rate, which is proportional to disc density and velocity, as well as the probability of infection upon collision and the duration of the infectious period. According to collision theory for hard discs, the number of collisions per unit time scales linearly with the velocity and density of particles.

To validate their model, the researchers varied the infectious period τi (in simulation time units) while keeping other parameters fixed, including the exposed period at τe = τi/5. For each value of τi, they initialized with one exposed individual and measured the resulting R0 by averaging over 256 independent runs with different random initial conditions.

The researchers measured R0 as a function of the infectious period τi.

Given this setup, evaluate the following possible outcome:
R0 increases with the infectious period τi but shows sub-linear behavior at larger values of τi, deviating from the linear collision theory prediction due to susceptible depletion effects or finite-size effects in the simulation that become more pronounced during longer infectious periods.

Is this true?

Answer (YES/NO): NO